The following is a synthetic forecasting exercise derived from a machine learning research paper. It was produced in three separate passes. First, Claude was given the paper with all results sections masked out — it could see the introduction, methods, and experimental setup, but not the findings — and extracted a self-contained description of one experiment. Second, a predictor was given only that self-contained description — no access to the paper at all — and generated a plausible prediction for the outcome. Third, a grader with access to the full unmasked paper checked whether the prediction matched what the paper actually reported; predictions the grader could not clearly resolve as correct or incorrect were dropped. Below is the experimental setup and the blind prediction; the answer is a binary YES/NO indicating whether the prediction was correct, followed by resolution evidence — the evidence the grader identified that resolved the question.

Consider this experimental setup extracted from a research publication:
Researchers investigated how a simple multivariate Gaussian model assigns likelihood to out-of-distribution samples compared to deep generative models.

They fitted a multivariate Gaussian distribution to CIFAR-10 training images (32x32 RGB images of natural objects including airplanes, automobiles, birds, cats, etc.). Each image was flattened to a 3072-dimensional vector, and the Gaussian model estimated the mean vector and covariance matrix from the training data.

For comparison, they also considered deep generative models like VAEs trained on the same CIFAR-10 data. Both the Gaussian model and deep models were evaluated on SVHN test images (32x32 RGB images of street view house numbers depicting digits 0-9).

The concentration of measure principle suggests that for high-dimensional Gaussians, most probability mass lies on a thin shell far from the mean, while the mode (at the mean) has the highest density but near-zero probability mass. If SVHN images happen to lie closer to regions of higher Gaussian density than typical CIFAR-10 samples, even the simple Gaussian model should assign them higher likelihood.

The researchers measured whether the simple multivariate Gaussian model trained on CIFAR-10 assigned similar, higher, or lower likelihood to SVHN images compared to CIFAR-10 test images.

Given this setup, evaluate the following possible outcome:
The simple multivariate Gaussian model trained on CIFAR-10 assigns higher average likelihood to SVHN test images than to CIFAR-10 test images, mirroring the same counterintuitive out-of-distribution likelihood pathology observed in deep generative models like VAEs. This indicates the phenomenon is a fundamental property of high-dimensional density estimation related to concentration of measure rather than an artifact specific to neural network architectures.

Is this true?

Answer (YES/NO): YES